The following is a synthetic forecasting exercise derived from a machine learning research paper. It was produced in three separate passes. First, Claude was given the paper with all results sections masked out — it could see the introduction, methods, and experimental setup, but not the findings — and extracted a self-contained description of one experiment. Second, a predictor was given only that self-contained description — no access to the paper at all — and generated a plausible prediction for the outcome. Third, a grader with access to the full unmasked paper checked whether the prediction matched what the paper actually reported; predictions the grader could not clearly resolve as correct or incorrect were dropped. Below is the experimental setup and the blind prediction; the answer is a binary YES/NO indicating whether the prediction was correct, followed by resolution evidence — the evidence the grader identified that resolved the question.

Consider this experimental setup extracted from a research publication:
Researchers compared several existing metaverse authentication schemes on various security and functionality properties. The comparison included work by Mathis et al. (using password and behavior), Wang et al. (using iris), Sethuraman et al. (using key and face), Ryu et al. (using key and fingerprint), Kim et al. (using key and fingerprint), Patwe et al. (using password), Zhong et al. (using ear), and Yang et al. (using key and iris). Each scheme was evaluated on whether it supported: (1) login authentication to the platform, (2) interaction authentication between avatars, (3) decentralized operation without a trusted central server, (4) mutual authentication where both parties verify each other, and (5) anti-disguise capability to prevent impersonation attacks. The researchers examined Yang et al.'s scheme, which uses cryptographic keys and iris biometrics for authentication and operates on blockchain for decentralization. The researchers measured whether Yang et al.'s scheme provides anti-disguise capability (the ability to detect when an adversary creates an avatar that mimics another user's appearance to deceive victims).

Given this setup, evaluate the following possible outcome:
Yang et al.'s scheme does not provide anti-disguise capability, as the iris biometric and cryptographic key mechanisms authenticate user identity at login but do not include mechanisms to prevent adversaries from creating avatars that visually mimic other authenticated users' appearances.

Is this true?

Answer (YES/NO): YES